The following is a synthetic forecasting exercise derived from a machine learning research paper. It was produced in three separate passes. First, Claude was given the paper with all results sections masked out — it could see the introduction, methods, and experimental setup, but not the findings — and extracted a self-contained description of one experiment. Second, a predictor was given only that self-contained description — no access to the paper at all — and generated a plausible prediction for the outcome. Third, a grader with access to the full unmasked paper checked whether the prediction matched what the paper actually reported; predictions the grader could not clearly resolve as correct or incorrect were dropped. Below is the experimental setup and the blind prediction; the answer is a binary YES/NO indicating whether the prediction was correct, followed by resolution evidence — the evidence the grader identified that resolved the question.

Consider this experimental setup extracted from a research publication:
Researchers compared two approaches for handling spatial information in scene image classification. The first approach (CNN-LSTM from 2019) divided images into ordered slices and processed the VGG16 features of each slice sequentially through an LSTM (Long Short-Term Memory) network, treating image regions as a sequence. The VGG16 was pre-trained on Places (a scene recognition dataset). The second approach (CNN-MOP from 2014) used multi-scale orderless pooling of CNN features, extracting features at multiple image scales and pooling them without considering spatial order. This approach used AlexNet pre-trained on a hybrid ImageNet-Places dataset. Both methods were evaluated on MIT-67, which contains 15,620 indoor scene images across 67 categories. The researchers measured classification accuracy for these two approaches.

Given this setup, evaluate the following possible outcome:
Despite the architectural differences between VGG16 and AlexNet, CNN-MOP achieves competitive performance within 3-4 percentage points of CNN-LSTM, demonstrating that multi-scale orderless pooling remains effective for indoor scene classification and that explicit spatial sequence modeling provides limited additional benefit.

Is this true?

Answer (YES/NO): NO